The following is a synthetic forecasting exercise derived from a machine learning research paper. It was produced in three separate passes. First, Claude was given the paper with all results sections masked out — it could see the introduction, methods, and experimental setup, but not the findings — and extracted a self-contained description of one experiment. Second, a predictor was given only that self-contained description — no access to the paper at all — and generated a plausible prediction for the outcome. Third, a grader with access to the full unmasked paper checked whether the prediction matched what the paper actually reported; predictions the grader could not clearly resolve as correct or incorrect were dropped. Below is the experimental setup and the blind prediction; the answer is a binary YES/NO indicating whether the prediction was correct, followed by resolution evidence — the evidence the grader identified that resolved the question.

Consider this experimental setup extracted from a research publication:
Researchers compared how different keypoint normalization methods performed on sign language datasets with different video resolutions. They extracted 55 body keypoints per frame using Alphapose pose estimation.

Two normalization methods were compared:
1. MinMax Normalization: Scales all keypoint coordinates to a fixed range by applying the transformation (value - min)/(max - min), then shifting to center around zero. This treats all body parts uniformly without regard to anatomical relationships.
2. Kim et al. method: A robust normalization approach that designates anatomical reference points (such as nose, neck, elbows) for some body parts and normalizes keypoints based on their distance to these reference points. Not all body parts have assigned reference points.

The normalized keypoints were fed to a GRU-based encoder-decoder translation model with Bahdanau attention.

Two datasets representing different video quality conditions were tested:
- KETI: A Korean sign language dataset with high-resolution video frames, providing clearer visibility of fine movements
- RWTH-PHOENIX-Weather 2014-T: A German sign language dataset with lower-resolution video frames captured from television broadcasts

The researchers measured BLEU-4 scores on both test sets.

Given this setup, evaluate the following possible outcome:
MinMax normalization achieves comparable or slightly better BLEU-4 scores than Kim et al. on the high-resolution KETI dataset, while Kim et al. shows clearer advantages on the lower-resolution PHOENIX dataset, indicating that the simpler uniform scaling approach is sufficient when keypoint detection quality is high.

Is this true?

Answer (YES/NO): NO